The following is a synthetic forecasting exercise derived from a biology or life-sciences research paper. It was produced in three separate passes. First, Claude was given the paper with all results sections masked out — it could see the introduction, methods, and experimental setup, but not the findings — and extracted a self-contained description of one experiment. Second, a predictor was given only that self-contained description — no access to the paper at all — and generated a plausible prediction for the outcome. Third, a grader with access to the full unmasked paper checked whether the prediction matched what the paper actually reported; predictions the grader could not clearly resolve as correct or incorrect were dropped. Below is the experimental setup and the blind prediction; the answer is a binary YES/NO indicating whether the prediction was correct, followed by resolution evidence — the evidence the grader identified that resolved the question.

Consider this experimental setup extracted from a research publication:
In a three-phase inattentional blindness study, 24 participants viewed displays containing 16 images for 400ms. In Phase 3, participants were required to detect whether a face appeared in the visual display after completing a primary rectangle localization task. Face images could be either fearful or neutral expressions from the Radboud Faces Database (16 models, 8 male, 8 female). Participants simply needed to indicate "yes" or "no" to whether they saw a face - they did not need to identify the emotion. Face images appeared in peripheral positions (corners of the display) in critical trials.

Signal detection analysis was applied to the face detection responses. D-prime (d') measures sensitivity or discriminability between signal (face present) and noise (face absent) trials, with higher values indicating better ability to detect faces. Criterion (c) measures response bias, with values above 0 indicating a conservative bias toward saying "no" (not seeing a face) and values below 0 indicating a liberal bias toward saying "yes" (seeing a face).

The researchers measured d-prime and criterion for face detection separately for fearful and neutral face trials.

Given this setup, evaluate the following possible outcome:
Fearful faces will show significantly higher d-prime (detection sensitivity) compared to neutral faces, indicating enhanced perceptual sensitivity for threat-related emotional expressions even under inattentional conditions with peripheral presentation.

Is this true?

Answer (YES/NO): NO